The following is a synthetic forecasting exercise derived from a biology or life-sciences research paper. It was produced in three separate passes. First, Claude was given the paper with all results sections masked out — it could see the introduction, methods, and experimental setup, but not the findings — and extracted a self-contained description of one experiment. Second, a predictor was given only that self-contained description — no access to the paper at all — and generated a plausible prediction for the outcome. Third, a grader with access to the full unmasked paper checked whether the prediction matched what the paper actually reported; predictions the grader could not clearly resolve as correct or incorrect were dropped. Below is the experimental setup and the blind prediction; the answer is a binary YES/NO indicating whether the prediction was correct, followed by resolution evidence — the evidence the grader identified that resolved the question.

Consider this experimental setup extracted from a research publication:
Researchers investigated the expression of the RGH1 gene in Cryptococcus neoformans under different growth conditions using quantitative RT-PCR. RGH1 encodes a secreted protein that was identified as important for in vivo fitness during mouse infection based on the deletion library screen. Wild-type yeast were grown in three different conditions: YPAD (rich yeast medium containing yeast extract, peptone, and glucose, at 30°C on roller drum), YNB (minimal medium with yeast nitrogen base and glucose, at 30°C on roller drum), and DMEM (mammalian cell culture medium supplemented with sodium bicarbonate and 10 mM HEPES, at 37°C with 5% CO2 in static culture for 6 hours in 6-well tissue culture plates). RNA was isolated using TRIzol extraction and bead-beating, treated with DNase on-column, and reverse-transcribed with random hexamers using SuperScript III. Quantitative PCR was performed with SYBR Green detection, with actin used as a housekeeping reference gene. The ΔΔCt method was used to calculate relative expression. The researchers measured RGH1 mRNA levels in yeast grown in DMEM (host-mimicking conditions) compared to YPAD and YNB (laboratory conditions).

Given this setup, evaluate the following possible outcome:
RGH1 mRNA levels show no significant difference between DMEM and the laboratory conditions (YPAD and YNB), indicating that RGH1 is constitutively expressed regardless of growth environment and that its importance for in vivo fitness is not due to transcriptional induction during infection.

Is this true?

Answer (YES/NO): NO